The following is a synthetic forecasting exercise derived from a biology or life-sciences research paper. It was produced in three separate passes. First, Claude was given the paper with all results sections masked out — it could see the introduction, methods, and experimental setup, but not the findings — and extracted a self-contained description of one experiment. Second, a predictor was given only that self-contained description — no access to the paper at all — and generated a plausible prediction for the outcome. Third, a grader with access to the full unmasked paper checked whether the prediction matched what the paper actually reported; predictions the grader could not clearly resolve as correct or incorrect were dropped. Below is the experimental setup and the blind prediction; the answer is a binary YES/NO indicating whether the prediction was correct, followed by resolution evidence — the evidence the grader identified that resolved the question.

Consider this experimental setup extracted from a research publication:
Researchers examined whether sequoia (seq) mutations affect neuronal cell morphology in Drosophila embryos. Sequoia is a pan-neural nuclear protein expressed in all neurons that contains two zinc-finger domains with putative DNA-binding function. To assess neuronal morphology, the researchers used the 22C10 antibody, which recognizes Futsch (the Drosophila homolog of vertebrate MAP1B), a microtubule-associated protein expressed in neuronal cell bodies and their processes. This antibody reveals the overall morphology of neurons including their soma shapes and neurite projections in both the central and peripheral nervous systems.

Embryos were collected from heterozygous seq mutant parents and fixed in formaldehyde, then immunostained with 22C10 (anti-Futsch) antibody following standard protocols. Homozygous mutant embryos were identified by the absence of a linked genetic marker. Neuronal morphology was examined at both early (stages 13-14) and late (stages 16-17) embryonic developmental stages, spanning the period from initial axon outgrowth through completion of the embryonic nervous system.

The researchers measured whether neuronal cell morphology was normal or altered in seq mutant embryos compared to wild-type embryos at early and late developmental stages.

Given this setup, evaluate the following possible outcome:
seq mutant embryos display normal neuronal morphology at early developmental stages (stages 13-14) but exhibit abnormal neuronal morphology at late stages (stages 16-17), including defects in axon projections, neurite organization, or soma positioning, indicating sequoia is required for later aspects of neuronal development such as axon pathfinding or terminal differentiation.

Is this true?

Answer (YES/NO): NO